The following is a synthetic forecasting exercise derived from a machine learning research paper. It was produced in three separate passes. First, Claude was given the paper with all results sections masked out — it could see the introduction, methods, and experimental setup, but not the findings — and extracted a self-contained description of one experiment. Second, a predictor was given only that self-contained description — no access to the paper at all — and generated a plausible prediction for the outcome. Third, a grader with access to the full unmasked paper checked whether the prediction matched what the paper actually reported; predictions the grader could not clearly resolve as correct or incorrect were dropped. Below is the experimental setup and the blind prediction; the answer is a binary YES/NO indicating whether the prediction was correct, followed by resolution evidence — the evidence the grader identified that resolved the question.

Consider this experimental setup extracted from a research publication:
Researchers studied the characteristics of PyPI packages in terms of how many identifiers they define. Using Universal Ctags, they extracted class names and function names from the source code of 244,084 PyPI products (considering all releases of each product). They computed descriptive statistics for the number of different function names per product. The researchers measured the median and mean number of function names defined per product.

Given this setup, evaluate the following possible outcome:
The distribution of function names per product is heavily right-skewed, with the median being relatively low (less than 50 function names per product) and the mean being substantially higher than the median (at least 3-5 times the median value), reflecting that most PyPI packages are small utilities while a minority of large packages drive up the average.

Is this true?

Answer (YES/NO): YES